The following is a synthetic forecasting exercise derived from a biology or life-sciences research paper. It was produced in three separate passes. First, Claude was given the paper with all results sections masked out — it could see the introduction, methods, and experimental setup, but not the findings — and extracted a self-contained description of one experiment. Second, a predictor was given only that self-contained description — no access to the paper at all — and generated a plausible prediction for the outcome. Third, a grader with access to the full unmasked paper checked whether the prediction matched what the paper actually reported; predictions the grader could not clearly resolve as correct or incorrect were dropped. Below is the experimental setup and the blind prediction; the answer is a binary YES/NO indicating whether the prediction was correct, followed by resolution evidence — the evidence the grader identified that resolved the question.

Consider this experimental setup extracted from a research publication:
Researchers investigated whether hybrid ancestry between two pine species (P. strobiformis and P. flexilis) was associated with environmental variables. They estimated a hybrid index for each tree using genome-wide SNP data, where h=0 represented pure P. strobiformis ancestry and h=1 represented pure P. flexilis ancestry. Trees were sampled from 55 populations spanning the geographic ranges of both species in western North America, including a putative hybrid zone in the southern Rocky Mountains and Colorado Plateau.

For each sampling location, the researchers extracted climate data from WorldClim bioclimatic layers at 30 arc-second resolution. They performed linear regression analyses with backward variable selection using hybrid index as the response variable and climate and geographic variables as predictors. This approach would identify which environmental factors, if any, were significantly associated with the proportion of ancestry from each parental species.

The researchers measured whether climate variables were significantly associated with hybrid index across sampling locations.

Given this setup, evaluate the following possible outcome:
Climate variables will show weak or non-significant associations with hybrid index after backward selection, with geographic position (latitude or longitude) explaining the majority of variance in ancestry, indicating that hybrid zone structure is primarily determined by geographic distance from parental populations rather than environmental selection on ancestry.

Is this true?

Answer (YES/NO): NO